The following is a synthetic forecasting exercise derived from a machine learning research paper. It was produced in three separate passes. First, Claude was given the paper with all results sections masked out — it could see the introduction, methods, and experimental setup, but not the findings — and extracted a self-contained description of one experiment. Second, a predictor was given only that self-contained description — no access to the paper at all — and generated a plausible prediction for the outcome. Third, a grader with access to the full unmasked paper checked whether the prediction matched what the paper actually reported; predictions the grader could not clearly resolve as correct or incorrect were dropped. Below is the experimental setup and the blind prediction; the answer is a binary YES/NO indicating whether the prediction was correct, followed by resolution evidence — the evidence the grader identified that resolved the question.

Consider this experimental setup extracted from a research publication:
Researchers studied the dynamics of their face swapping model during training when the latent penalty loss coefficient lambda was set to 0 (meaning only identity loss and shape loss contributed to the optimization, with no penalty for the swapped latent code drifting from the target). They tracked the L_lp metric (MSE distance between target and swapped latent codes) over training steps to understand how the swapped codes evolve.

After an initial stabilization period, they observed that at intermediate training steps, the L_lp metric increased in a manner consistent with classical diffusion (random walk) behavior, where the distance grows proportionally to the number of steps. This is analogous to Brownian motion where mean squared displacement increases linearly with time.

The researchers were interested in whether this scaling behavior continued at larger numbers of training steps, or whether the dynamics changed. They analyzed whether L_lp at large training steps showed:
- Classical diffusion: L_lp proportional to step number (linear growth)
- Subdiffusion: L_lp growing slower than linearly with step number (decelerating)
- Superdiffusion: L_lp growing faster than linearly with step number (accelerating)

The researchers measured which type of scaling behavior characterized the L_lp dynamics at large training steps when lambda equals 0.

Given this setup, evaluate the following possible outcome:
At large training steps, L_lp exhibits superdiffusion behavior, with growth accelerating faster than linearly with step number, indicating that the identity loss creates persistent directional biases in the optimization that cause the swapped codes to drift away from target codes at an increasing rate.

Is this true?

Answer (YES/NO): YES